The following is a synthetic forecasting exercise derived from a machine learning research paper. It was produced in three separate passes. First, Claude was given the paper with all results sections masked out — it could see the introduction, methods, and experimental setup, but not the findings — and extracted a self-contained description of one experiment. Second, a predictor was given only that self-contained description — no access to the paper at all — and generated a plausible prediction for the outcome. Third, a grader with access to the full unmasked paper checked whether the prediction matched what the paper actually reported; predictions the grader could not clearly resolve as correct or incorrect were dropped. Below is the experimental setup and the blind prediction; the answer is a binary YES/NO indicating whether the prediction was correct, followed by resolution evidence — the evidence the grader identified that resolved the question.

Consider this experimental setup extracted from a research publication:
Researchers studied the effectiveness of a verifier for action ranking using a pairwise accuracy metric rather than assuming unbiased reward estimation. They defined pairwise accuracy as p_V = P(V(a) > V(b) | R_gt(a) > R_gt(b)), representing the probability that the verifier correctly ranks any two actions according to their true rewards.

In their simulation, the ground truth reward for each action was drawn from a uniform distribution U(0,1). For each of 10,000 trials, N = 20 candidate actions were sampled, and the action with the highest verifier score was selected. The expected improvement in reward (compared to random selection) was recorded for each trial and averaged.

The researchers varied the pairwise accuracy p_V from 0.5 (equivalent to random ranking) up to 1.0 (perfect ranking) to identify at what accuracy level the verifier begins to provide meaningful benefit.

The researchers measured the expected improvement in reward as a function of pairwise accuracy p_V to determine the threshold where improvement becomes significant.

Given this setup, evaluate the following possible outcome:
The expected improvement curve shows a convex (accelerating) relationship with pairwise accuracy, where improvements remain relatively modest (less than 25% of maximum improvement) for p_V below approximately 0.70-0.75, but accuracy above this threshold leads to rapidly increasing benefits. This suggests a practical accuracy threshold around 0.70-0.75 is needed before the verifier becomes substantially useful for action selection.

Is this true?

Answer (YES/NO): NO